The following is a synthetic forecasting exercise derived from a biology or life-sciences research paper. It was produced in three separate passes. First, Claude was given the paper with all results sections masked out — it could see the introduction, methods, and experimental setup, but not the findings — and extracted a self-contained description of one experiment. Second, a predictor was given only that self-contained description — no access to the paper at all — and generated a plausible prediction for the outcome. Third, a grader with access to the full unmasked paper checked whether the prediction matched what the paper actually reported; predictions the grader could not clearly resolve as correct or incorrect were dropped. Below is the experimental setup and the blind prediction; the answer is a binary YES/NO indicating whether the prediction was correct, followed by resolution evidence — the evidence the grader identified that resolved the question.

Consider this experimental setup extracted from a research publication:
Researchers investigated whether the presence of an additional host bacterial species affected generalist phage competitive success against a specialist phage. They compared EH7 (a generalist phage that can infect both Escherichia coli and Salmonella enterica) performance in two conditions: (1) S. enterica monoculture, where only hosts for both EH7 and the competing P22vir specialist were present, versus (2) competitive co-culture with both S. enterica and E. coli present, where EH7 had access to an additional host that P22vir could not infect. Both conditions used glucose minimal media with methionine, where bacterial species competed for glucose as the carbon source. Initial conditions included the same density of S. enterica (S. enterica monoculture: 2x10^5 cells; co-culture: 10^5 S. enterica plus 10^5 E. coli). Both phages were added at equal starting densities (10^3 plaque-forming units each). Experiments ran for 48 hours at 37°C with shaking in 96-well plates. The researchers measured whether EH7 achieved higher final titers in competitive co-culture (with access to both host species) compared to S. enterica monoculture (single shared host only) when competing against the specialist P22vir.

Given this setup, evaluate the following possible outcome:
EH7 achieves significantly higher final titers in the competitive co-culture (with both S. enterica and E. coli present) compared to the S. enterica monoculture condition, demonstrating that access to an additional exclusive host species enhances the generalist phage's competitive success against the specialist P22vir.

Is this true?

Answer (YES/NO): YES